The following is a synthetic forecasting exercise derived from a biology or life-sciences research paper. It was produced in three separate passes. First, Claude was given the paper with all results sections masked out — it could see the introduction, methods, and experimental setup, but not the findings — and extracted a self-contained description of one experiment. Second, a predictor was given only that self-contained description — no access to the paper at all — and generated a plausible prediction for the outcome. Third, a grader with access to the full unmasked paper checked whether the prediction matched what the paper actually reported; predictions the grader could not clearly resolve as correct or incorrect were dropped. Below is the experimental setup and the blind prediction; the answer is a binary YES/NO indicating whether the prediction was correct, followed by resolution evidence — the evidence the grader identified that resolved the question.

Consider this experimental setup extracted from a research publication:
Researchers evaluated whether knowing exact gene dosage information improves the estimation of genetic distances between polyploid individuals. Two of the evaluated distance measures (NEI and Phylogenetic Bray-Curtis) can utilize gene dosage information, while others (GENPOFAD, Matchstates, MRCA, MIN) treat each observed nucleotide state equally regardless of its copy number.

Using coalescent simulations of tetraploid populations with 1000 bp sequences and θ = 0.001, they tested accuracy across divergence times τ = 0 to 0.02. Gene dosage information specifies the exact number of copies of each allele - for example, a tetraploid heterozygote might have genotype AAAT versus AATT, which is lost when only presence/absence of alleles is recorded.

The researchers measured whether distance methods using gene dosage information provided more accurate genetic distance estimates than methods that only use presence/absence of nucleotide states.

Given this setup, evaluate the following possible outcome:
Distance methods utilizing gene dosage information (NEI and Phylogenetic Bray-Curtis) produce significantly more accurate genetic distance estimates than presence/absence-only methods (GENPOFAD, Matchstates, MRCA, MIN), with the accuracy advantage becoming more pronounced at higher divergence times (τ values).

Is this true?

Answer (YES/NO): NO